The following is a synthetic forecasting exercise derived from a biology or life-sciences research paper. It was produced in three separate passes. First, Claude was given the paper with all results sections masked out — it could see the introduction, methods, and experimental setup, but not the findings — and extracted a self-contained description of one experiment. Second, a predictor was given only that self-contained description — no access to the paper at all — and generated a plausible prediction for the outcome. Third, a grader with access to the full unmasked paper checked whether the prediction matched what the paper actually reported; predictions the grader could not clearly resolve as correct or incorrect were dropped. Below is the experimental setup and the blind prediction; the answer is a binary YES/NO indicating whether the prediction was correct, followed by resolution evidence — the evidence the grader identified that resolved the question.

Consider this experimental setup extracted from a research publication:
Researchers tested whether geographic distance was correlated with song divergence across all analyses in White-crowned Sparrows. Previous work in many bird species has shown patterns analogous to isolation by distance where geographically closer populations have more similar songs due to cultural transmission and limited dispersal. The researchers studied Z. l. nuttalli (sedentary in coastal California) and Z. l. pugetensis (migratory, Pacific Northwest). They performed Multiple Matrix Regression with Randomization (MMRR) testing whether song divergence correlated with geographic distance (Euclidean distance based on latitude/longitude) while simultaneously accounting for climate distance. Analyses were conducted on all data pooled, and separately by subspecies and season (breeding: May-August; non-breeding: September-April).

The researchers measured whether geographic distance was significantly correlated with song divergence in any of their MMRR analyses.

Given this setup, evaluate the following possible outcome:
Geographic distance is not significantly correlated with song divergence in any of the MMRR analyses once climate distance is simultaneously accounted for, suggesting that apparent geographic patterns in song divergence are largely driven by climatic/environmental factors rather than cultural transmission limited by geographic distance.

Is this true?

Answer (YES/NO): NO